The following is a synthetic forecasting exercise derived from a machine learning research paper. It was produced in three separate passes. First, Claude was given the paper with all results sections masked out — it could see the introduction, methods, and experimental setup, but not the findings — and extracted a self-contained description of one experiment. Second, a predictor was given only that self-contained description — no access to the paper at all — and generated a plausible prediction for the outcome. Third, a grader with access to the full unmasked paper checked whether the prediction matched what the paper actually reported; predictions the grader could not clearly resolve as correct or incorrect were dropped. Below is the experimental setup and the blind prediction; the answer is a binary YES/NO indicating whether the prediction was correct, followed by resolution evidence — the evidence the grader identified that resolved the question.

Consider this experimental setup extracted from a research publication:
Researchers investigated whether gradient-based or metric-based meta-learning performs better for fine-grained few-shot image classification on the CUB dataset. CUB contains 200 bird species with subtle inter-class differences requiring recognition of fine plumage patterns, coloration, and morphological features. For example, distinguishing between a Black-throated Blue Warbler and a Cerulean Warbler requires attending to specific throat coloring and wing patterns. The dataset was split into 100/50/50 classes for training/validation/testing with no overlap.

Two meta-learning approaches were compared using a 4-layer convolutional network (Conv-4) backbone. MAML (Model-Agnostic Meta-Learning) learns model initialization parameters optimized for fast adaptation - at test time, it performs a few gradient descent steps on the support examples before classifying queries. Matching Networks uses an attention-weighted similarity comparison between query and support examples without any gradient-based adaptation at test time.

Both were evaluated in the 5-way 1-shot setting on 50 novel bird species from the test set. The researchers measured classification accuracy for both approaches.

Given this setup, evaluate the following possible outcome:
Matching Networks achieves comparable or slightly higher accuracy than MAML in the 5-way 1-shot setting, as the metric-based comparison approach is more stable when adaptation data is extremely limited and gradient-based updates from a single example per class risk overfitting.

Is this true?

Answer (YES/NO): NO